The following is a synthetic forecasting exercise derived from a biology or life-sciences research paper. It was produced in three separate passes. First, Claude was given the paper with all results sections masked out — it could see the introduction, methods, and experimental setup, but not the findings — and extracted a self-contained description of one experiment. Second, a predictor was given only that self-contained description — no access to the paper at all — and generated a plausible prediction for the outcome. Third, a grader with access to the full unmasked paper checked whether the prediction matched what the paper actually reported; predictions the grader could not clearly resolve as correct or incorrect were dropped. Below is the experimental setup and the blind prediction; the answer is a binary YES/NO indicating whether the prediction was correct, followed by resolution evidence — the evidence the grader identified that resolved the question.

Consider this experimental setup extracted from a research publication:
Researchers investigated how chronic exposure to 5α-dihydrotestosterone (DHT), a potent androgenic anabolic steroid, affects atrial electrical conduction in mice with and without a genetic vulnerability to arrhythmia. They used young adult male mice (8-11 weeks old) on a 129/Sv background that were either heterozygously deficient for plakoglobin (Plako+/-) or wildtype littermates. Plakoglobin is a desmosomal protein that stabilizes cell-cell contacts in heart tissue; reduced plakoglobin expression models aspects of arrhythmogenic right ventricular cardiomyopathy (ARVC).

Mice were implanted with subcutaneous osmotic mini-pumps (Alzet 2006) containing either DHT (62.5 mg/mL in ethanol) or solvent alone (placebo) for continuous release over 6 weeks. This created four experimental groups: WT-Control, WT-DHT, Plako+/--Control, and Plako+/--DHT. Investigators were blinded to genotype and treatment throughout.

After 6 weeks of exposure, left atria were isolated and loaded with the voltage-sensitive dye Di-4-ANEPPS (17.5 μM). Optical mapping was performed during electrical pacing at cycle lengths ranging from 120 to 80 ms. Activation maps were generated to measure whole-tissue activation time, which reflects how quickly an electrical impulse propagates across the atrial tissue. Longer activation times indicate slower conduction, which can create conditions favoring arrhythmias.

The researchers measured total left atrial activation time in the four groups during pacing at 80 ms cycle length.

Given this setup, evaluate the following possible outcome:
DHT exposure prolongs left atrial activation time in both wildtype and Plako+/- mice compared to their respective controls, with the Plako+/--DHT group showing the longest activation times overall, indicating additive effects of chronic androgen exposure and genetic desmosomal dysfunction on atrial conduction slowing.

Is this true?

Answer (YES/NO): NO